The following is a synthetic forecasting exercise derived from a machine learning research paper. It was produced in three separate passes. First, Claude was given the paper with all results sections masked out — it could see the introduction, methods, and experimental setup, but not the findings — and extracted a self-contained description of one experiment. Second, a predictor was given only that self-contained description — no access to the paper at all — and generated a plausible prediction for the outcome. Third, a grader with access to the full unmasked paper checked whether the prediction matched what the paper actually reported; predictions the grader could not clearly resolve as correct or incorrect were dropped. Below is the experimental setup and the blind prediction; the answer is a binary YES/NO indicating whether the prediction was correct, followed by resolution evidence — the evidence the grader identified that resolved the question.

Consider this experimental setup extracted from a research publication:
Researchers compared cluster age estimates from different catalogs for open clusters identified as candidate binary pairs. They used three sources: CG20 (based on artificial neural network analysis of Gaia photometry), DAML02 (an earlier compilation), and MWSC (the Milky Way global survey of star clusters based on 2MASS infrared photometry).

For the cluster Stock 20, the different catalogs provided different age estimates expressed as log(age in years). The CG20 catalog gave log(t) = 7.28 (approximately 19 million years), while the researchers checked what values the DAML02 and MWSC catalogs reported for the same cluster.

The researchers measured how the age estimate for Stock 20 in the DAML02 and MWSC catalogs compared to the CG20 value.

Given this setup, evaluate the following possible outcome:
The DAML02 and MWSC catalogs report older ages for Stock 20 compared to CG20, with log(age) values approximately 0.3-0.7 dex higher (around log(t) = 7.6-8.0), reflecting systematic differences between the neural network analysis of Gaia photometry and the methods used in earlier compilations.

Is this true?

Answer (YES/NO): NO